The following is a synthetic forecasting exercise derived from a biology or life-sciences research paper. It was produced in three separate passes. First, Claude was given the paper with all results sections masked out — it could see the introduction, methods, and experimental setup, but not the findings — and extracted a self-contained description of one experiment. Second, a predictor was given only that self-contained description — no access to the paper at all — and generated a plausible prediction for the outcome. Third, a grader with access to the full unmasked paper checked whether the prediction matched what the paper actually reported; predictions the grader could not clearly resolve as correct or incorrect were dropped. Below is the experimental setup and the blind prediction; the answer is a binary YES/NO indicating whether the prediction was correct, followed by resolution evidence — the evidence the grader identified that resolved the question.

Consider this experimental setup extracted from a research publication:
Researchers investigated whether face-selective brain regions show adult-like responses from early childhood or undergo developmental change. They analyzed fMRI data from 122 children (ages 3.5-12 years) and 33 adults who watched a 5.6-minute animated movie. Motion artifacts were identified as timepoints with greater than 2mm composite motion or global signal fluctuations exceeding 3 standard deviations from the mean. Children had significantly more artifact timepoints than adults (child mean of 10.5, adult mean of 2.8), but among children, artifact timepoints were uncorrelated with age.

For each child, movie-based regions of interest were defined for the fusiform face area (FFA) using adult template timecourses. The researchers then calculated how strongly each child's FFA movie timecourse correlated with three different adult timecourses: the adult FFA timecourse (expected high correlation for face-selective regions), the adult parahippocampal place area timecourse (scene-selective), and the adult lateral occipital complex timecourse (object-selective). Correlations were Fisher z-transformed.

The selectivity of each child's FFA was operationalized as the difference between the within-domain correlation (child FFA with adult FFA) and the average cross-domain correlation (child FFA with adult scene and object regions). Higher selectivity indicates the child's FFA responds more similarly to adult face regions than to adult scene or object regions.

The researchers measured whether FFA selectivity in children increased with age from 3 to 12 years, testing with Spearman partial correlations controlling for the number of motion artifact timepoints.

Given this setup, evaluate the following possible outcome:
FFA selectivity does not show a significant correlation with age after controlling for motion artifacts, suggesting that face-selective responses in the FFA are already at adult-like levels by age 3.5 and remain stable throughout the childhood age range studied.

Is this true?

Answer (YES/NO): YES